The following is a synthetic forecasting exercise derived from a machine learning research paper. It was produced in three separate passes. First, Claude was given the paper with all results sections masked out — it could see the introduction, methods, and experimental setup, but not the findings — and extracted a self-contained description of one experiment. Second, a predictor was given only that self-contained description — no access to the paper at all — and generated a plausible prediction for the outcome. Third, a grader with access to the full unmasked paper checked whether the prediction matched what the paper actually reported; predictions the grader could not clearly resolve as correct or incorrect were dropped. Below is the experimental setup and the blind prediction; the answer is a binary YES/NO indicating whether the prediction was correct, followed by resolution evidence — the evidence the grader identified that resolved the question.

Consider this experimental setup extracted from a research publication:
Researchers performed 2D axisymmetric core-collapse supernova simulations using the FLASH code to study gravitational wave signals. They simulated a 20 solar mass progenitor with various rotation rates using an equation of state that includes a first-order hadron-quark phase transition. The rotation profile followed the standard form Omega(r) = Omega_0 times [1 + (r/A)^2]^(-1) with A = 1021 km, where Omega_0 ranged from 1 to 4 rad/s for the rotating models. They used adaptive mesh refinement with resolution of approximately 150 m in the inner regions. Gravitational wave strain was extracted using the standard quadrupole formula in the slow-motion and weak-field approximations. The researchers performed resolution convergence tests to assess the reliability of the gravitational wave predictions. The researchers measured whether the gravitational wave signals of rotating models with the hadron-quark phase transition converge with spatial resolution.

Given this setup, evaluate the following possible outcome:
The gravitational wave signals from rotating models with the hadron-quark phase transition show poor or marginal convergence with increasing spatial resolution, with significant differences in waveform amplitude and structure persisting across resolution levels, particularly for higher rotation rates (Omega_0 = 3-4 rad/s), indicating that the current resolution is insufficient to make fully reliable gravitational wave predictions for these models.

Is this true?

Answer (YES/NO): NO